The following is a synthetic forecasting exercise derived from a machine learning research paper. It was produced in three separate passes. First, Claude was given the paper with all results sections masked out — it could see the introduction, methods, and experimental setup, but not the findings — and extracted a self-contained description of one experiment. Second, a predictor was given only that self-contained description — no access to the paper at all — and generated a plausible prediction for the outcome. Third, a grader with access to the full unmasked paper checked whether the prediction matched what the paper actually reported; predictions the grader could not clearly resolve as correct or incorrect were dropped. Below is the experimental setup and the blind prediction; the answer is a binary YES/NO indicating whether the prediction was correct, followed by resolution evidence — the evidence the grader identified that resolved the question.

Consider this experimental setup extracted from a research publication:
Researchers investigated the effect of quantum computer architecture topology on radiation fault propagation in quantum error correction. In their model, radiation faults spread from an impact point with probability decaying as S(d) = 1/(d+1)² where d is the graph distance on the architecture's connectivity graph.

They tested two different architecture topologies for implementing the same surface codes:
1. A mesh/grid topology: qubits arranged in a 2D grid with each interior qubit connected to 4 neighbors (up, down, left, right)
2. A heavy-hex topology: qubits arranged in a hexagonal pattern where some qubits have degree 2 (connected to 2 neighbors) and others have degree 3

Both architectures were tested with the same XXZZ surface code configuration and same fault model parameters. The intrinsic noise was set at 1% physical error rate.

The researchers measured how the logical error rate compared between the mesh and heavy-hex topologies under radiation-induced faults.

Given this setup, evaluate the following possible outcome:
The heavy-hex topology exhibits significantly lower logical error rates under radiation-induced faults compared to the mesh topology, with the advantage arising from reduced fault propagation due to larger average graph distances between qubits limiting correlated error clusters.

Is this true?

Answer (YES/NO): NO